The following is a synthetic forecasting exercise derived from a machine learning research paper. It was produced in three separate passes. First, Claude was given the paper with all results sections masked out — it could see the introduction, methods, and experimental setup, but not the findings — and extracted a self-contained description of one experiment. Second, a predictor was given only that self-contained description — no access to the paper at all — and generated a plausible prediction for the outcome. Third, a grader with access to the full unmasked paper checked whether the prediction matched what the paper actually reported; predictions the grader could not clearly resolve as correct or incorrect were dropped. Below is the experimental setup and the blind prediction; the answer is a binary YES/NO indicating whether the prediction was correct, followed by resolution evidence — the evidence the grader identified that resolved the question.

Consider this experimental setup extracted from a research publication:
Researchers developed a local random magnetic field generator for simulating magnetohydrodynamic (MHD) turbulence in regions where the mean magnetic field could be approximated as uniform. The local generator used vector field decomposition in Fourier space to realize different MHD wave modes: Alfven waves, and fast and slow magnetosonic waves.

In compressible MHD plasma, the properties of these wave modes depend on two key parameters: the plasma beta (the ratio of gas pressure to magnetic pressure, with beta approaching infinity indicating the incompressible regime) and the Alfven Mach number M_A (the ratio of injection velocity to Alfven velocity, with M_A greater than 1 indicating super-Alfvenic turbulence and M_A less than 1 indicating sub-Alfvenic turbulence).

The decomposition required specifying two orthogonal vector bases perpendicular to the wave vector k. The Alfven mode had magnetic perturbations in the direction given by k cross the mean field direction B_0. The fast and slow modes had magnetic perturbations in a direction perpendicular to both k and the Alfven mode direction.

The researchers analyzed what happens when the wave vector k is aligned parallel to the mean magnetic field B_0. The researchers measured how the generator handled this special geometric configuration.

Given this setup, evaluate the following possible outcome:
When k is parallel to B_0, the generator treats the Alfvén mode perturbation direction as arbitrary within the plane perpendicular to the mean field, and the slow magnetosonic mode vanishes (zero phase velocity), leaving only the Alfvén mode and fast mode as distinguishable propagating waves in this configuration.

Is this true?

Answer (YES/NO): NO